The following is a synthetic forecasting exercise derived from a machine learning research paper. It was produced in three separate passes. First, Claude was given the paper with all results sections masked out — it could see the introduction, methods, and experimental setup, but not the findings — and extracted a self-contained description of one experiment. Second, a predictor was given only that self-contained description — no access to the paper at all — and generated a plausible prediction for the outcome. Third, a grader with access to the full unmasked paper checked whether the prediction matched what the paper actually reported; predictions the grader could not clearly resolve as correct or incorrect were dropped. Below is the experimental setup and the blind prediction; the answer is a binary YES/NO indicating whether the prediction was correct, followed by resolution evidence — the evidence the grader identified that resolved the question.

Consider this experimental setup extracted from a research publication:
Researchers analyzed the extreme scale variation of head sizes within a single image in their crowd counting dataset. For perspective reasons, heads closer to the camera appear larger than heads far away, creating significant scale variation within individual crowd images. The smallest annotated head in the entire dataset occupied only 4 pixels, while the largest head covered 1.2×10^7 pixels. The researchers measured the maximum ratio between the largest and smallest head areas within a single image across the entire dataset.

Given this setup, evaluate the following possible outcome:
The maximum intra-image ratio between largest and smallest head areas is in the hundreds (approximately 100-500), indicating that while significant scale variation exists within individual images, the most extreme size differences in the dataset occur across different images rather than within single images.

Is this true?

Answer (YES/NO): NO